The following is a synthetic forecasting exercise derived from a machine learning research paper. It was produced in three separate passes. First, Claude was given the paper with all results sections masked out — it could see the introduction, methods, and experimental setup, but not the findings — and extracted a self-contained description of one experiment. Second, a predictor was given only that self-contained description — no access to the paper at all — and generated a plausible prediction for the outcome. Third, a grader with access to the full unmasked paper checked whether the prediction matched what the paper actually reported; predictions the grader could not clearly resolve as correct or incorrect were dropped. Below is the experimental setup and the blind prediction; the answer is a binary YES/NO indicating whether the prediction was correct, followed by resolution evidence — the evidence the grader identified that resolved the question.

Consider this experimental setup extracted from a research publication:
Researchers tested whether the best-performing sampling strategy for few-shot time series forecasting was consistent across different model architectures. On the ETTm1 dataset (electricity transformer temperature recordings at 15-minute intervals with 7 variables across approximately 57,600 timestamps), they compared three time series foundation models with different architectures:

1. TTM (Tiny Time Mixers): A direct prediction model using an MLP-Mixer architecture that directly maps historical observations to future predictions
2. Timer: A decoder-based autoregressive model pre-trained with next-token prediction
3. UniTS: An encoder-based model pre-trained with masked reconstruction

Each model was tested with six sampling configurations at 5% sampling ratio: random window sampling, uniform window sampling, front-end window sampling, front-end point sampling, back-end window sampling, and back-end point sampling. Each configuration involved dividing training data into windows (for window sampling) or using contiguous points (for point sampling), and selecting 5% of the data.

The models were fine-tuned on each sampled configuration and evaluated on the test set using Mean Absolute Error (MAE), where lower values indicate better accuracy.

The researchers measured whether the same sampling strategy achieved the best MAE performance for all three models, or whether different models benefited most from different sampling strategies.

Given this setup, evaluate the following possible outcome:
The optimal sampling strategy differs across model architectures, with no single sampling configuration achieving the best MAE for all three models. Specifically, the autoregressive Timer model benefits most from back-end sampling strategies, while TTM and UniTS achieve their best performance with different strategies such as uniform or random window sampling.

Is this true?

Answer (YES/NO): NO